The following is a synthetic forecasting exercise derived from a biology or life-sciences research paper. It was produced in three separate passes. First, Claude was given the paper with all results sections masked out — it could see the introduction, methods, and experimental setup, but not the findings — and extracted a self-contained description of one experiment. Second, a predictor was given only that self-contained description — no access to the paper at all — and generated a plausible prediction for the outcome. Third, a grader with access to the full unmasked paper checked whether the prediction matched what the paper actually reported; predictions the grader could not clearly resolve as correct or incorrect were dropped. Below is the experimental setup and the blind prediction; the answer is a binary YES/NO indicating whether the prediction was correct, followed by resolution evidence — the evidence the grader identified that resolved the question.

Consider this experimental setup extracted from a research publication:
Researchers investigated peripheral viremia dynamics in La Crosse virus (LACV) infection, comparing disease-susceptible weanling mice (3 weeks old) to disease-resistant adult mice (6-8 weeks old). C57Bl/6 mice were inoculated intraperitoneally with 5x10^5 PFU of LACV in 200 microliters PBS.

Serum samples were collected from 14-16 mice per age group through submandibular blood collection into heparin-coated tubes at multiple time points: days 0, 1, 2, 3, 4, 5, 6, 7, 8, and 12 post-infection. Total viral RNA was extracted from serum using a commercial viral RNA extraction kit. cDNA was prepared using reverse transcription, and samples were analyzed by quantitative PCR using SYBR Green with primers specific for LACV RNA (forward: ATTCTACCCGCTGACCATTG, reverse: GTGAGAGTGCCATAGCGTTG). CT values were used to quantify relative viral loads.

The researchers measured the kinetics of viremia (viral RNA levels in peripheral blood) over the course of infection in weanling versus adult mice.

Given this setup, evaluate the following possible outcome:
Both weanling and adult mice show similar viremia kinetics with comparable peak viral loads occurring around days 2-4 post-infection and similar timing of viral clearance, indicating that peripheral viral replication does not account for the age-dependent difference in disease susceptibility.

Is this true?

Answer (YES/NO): NO